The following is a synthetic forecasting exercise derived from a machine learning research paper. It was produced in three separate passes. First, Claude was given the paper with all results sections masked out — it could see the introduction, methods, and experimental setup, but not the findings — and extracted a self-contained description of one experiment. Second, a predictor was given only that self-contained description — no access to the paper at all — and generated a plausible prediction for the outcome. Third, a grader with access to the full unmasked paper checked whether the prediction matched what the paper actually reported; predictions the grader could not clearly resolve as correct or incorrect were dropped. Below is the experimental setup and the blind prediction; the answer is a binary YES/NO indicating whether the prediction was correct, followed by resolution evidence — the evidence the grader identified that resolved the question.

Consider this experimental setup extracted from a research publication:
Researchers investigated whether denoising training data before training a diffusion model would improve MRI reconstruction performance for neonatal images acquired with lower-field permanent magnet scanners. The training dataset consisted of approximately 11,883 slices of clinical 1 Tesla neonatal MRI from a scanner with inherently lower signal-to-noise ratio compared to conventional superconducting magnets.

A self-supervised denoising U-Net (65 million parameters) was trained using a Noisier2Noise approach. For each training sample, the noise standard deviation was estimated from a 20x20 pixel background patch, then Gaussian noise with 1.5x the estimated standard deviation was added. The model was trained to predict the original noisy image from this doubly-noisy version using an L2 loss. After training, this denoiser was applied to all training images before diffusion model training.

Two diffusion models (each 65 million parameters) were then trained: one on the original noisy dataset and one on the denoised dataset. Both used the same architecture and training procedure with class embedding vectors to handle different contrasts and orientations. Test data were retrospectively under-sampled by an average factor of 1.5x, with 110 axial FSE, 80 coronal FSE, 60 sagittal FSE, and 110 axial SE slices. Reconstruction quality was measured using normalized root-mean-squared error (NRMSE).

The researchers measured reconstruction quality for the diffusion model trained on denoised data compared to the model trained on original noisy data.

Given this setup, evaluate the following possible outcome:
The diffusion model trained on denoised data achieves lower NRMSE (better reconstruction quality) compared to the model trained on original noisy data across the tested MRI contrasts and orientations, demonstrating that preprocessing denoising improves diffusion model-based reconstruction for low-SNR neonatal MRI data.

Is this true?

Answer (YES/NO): NO